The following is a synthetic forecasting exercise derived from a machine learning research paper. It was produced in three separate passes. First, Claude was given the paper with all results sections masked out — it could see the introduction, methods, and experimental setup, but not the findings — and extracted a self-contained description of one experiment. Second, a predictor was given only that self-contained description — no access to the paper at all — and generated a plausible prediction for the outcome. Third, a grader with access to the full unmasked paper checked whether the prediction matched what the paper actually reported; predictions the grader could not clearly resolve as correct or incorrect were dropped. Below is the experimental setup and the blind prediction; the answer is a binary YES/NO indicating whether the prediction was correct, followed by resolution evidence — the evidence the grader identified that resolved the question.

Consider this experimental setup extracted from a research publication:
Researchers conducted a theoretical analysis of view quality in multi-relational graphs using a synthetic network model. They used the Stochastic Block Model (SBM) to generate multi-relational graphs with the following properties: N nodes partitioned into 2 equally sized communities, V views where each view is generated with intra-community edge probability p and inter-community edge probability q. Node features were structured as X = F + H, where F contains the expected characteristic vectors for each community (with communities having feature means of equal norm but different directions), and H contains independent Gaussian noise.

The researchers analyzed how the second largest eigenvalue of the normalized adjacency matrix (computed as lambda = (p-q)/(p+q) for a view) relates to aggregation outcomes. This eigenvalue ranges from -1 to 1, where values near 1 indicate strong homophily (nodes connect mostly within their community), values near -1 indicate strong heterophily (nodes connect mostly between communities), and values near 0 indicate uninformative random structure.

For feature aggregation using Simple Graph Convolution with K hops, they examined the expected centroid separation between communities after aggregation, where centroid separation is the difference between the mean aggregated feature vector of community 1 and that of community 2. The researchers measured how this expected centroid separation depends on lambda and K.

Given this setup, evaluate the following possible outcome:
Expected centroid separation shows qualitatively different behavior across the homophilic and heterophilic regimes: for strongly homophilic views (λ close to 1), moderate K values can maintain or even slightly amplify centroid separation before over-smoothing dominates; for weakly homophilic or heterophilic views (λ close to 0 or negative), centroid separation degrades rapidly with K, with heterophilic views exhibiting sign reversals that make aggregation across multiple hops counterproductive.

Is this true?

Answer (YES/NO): NO